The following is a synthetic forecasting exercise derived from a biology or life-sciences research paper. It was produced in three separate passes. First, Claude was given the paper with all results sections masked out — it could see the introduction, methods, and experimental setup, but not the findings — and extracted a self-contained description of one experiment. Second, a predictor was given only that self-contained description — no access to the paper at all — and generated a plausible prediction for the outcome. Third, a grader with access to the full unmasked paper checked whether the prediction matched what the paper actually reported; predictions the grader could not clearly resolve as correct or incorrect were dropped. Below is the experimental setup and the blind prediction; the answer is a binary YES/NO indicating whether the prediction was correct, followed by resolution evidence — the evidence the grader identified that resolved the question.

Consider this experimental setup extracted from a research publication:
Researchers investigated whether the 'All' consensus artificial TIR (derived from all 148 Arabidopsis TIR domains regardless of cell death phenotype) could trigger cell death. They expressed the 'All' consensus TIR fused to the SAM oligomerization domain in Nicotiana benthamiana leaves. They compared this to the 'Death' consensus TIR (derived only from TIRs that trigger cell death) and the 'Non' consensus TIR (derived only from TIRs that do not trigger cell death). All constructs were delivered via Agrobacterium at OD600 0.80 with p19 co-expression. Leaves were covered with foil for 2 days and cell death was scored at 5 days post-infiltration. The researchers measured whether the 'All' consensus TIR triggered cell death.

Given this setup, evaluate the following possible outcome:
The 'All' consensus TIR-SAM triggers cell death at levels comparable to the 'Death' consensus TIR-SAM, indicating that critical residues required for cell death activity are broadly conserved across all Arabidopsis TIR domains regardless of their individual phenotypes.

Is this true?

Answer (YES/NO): YES